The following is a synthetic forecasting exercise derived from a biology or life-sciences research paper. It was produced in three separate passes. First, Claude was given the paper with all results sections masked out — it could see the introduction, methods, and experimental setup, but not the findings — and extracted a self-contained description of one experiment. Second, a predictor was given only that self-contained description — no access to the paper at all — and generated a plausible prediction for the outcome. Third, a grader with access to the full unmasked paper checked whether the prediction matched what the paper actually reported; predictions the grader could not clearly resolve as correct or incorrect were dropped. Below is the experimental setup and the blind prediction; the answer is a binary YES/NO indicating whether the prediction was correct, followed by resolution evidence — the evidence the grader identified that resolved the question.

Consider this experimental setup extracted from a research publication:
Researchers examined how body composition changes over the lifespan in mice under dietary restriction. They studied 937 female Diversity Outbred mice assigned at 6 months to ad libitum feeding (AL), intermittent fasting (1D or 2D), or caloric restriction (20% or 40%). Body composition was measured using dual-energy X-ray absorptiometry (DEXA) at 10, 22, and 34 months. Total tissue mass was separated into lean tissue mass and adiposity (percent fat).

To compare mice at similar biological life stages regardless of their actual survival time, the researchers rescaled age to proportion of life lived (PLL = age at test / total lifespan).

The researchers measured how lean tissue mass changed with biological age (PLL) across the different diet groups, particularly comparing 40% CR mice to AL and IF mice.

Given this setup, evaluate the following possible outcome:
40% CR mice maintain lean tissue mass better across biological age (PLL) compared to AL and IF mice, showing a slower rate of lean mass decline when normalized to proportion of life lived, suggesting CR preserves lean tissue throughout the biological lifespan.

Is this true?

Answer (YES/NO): NO